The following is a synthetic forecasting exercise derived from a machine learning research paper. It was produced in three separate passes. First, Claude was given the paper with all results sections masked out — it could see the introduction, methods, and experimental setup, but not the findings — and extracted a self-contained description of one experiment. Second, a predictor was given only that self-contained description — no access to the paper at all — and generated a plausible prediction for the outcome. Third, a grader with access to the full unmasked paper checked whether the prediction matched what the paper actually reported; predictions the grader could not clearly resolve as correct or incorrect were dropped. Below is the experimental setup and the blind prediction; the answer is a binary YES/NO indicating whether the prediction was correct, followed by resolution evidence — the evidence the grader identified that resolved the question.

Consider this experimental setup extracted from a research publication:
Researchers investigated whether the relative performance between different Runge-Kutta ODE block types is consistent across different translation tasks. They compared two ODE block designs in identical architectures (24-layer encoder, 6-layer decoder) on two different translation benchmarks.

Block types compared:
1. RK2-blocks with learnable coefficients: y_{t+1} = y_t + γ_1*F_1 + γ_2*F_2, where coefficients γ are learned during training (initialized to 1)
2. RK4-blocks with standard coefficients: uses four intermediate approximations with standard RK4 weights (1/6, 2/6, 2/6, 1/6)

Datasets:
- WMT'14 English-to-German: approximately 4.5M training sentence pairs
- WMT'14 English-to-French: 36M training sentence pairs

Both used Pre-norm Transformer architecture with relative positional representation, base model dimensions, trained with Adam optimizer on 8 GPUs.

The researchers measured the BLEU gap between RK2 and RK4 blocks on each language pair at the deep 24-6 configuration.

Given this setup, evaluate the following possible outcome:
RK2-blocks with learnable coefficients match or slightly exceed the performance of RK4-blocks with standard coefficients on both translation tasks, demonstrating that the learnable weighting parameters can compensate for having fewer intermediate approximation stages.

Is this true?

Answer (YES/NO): YES